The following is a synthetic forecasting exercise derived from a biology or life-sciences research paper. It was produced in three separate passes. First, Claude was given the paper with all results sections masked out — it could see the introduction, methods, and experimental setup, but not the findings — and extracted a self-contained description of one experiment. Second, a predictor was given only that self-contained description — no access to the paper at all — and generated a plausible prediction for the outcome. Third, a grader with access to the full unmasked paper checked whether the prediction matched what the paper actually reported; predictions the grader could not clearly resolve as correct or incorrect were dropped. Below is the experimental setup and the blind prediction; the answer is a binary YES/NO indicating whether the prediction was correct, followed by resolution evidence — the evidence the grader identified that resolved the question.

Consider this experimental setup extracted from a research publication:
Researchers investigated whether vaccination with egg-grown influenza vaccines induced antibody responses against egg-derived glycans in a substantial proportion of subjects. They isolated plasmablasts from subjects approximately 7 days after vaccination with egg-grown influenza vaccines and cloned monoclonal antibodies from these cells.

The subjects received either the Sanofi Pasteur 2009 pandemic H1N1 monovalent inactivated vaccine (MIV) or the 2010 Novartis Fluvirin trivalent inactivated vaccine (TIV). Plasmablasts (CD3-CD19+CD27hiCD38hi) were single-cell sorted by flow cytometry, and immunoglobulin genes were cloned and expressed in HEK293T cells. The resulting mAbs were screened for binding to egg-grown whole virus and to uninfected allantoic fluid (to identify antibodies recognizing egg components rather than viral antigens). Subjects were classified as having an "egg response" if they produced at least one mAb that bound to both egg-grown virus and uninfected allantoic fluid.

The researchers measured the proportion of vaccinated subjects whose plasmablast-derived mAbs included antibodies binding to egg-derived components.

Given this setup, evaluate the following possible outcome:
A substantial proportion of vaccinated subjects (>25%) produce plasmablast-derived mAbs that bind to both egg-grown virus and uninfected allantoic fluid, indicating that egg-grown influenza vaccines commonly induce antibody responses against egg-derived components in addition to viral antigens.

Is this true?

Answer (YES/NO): YES